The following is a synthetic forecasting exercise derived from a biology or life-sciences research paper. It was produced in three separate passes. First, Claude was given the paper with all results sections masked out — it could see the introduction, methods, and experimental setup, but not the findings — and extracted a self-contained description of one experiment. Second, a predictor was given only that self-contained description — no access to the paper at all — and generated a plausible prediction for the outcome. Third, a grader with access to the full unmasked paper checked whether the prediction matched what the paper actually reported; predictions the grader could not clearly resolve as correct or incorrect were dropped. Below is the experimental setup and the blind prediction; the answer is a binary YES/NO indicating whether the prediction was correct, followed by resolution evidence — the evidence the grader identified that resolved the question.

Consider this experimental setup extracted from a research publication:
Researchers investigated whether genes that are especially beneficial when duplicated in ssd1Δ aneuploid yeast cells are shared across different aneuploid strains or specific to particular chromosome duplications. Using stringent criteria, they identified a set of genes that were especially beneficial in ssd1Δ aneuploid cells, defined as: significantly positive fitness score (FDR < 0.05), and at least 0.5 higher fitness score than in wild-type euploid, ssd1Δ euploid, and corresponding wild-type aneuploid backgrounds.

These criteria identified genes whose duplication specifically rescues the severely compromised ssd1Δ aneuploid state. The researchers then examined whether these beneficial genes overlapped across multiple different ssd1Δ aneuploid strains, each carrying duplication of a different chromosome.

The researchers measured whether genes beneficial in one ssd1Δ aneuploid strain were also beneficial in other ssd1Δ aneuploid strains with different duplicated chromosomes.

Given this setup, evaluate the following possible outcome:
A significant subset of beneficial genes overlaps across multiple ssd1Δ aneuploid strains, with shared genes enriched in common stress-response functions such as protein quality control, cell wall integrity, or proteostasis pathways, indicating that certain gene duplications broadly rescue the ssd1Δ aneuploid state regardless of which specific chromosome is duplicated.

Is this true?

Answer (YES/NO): NO